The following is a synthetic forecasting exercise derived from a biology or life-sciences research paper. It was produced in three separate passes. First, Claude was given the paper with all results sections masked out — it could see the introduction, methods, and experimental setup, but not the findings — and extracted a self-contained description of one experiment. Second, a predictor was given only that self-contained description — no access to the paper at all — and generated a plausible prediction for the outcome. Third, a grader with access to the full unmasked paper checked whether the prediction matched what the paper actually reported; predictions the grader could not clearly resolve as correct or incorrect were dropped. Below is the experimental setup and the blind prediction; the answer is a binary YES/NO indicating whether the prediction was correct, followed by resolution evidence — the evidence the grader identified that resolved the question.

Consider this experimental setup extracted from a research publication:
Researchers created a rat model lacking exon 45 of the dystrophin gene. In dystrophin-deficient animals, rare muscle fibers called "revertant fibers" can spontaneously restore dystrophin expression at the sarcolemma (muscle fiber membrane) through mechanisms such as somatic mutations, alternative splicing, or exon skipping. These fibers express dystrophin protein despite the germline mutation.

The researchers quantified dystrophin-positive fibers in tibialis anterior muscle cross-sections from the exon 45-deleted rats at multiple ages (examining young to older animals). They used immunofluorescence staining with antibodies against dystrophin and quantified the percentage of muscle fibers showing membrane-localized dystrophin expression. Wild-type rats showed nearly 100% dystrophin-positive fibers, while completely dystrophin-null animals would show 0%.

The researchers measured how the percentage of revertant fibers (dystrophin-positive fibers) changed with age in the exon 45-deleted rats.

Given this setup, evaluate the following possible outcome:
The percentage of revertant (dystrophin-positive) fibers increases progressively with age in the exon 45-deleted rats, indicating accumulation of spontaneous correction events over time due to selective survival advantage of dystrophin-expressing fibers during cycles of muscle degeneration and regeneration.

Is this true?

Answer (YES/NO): YES